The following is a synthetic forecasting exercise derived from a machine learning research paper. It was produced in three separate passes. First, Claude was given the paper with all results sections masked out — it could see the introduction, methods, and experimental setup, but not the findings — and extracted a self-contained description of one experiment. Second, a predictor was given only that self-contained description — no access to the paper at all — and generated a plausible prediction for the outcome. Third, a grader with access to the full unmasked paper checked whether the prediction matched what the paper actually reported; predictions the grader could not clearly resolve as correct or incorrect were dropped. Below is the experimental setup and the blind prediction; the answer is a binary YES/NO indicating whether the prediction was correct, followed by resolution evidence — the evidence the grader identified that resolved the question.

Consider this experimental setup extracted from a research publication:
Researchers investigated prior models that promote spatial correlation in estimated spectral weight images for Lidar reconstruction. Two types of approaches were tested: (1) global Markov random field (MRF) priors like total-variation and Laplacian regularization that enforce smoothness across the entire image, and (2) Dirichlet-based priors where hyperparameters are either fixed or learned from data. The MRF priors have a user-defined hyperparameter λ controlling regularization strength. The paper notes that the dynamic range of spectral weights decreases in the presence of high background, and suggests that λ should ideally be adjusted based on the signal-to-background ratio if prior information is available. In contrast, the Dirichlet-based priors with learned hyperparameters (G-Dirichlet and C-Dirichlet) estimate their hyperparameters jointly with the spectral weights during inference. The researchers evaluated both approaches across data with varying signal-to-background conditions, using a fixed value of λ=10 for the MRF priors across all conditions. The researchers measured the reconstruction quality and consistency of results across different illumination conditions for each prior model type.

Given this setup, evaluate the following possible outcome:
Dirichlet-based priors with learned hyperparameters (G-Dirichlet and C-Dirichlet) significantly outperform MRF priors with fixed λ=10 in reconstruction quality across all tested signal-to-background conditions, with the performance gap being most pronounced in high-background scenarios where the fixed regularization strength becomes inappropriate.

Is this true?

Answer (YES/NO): NO